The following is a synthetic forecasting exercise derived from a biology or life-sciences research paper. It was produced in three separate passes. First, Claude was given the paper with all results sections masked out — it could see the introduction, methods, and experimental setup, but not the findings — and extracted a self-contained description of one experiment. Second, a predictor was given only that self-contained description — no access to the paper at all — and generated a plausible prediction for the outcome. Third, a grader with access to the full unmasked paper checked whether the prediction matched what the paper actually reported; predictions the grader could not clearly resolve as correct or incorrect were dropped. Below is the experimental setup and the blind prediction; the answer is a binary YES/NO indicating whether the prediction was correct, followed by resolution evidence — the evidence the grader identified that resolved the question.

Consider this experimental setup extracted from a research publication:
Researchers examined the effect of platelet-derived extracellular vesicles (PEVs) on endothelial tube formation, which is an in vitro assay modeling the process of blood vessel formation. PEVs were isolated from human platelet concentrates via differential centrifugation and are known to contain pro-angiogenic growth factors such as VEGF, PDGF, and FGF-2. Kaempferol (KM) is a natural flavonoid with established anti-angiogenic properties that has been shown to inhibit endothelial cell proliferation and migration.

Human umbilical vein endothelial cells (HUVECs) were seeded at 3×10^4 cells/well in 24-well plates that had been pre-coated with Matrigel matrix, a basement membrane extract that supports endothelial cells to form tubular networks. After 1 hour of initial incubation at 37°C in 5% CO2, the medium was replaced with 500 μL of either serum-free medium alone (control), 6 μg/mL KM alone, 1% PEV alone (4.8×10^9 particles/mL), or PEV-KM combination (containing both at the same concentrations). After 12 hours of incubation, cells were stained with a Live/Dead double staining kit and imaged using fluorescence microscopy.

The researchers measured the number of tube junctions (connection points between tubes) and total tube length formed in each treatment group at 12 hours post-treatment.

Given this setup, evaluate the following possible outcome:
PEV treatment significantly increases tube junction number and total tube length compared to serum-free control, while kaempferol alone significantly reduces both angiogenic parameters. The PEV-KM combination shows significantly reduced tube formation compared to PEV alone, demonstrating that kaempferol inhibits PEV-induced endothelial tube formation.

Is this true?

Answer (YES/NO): NO